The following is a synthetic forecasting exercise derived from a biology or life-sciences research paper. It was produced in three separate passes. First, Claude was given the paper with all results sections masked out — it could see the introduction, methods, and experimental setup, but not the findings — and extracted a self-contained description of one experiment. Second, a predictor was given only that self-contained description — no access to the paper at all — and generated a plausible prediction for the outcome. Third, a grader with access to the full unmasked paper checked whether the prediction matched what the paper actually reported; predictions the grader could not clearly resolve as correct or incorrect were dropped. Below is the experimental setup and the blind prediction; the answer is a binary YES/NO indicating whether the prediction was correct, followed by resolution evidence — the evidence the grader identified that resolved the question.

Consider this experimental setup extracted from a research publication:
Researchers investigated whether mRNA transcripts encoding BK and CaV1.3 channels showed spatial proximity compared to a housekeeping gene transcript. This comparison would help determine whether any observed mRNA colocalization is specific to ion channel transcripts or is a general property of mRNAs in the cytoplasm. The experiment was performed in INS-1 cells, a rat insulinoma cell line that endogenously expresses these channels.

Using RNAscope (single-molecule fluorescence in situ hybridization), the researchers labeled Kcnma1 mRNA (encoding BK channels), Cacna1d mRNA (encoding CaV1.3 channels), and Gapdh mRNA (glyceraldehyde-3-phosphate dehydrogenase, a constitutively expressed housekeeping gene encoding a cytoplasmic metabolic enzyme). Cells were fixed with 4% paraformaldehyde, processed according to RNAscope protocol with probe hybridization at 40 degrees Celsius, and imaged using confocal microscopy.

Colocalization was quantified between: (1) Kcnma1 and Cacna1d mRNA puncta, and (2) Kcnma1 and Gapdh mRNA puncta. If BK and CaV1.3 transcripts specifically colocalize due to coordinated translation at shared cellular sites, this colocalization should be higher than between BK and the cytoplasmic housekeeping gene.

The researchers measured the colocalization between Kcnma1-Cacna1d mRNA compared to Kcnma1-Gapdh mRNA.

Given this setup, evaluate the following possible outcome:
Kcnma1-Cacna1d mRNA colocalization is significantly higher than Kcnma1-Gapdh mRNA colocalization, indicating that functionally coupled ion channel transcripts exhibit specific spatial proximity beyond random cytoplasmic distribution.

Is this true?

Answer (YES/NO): YES